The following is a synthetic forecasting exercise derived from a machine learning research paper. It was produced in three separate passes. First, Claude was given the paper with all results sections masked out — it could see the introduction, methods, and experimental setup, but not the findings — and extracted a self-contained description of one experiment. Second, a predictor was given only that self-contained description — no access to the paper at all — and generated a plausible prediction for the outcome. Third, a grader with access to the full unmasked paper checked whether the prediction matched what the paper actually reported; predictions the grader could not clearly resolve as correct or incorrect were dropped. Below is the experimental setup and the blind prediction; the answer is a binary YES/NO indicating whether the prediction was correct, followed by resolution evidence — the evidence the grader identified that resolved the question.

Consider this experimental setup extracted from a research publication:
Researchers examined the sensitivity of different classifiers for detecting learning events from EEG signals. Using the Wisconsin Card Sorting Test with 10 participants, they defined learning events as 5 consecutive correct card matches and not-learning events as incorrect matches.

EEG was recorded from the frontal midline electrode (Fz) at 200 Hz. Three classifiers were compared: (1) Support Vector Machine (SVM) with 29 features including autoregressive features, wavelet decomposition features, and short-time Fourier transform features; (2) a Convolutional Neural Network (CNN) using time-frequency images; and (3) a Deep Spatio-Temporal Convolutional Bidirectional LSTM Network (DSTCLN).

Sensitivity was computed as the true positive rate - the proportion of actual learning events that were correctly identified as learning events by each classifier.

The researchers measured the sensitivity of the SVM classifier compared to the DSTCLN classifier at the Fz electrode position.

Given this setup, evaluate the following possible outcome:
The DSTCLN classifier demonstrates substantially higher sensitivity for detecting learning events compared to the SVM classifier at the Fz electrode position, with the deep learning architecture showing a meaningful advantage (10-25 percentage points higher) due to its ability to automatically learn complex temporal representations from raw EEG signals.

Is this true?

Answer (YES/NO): NO